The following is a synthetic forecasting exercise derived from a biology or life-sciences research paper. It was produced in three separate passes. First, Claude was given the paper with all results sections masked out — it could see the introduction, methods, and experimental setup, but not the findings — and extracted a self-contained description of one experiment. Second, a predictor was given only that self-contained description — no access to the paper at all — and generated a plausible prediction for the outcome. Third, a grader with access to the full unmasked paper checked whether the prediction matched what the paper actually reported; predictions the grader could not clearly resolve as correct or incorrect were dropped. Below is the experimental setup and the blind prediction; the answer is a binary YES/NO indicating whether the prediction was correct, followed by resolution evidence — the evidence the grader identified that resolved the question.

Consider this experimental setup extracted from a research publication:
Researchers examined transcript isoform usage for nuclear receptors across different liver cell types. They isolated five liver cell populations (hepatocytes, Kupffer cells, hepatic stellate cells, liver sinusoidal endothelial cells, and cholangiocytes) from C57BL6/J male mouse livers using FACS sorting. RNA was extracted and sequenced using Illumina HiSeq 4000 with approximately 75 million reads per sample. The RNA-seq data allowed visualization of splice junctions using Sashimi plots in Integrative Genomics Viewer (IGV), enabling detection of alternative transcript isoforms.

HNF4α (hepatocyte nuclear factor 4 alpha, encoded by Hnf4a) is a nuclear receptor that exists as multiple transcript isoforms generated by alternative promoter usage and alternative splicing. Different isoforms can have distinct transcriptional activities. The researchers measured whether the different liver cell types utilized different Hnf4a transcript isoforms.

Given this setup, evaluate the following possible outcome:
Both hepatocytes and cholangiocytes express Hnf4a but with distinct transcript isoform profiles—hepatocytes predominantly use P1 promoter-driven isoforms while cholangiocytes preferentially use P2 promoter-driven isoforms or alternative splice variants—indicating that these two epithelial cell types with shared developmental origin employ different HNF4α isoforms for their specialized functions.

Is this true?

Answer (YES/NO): NO